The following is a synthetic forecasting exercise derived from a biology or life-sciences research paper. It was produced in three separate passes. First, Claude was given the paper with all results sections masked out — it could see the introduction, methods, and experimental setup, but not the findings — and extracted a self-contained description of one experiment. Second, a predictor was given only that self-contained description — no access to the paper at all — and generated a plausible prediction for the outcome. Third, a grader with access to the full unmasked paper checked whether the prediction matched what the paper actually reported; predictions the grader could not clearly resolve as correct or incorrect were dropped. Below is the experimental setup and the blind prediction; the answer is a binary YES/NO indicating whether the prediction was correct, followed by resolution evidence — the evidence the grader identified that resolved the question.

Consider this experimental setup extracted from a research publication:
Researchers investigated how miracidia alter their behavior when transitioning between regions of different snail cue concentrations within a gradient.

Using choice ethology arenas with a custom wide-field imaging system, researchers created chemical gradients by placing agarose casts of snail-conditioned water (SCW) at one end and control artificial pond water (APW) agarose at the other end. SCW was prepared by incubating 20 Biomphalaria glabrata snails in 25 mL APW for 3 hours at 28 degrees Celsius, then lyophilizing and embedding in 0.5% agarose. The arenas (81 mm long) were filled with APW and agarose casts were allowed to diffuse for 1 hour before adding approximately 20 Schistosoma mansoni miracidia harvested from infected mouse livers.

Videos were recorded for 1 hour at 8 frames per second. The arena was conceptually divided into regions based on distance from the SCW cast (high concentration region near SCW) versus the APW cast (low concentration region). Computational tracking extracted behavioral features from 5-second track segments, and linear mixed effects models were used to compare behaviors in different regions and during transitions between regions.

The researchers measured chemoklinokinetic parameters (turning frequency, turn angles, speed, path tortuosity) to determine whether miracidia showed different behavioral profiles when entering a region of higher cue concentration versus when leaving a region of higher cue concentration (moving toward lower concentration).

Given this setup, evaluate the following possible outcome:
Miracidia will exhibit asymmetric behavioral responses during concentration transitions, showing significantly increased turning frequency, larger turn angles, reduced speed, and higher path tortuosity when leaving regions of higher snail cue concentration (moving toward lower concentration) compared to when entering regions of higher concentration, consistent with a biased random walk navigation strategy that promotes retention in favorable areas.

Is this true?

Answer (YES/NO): NO